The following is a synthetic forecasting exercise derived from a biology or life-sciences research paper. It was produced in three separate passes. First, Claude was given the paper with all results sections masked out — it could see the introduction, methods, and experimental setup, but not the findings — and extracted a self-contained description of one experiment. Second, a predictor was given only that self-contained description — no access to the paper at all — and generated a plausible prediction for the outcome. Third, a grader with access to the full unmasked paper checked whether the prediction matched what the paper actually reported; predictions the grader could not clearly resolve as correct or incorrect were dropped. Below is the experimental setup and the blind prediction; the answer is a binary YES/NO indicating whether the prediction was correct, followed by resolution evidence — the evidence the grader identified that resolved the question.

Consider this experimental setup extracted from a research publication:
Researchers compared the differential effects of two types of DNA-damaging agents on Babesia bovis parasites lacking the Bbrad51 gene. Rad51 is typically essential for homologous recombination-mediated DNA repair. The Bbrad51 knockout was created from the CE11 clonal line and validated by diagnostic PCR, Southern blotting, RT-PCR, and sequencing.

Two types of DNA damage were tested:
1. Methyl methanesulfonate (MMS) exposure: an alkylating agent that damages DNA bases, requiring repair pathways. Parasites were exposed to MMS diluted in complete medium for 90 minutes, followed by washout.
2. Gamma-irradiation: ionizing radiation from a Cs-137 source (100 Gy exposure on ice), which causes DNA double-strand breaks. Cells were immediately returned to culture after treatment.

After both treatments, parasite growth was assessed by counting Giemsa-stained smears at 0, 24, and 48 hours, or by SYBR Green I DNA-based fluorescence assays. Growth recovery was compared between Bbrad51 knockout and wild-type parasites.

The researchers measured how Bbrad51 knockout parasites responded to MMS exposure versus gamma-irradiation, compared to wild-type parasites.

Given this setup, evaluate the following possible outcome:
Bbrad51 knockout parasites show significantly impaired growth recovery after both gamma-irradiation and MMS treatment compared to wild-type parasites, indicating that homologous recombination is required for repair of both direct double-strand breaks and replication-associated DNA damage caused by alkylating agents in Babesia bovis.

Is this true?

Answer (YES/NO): NO